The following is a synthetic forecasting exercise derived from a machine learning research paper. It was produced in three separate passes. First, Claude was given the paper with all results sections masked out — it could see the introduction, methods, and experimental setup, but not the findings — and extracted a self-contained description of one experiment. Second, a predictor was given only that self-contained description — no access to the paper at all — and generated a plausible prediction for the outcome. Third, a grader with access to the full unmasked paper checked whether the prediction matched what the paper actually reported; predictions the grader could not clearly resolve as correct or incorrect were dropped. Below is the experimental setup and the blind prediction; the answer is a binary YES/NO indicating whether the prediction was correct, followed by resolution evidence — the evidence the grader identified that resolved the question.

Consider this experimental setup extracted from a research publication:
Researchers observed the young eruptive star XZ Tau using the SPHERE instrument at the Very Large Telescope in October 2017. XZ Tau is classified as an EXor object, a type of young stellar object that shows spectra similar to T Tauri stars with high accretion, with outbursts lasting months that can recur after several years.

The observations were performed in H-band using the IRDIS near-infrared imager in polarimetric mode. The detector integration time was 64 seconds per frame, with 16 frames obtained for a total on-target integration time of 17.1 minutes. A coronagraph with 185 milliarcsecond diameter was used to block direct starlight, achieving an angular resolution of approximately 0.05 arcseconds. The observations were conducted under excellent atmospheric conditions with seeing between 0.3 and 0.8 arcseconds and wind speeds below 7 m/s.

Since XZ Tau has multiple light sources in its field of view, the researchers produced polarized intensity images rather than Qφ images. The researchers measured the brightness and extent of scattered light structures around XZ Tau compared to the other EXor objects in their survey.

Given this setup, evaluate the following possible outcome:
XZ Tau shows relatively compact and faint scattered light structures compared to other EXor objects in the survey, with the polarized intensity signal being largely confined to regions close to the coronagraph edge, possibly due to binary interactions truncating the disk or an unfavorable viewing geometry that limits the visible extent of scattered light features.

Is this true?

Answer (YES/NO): NO